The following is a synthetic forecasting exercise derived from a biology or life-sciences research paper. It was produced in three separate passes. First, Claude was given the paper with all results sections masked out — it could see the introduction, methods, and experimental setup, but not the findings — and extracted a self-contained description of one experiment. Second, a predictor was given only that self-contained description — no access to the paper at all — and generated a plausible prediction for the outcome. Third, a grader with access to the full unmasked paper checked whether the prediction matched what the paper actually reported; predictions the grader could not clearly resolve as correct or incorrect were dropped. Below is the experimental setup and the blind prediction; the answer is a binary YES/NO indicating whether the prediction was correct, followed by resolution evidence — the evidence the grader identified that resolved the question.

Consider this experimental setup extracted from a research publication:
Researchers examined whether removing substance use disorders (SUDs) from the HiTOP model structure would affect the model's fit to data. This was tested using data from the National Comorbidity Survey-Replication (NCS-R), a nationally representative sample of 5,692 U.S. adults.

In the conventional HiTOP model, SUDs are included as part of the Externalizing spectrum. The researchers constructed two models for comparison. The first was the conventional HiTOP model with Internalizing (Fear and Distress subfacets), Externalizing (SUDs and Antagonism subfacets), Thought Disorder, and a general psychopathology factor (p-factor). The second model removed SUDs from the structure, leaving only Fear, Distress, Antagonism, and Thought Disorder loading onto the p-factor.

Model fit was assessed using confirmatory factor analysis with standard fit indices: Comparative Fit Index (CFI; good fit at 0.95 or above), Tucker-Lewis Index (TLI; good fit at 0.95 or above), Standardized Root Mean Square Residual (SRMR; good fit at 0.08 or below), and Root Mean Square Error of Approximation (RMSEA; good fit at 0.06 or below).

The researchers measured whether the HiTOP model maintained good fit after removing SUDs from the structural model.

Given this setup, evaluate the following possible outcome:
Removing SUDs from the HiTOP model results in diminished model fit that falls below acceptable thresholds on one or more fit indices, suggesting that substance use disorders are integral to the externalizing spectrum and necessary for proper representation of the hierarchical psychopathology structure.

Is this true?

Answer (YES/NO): NO